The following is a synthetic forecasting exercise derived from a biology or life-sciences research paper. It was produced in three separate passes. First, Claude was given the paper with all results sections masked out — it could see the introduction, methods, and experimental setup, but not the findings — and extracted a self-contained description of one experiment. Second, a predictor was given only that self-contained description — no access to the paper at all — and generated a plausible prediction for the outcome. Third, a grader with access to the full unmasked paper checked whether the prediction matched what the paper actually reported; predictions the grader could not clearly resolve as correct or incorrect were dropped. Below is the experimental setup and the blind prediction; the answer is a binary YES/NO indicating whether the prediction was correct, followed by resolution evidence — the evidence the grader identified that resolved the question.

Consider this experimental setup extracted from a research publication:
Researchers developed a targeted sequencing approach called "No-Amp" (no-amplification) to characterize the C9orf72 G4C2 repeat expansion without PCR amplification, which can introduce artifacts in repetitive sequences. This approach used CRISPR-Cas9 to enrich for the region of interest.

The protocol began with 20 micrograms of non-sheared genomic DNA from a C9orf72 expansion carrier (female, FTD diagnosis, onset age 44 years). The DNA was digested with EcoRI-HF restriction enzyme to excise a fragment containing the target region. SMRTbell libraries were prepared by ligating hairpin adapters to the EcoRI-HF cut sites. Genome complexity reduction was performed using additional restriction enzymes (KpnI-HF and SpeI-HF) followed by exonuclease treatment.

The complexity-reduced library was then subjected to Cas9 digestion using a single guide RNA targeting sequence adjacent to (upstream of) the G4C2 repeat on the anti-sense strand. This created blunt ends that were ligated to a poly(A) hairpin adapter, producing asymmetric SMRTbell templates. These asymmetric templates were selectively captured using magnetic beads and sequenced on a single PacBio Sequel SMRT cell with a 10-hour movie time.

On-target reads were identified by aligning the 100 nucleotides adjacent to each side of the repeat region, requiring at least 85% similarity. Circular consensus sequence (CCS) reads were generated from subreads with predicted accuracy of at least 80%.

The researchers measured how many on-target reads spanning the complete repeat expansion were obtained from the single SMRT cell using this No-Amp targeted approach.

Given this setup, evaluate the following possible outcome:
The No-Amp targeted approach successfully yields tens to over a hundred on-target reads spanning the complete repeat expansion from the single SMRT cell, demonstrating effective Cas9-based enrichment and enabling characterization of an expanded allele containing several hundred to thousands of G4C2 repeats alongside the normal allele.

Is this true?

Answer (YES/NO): YES